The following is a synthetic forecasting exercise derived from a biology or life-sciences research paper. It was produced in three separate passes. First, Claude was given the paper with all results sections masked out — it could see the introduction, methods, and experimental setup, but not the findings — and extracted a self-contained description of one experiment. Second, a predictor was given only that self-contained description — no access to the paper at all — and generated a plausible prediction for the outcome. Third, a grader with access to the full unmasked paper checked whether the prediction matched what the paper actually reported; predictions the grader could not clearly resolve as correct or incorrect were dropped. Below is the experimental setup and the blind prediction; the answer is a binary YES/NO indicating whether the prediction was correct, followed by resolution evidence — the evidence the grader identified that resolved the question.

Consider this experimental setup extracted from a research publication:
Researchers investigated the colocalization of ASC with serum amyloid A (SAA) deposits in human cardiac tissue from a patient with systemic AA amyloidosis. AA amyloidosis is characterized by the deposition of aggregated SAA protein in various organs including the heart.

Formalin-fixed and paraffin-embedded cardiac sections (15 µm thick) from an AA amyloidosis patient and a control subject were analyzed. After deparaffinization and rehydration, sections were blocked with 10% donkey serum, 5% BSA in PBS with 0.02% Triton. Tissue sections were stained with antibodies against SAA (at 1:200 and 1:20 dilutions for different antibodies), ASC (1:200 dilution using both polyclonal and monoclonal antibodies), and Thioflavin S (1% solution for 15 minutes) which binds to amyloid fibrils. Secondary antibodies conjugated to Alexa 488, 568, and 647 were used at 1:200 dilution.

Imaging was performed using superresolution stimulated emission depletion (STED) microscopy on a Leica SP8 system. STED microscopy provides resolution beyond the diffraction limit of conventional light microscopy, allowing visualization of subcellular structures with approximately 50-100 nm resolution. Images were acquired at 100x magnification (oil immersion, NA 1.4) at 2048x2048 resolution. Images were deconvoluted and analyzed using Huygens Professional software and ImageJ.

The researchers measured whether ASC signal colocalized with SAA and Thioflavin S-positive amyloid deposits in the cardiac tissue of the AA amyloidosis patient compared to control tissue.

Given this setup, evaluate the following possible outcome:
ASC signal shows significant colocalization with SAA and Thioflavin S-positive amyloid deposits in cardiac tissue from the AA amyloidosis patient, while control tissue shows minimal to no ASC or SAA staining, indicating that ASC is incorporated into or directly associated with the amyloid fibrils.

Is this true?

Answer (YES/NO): NO